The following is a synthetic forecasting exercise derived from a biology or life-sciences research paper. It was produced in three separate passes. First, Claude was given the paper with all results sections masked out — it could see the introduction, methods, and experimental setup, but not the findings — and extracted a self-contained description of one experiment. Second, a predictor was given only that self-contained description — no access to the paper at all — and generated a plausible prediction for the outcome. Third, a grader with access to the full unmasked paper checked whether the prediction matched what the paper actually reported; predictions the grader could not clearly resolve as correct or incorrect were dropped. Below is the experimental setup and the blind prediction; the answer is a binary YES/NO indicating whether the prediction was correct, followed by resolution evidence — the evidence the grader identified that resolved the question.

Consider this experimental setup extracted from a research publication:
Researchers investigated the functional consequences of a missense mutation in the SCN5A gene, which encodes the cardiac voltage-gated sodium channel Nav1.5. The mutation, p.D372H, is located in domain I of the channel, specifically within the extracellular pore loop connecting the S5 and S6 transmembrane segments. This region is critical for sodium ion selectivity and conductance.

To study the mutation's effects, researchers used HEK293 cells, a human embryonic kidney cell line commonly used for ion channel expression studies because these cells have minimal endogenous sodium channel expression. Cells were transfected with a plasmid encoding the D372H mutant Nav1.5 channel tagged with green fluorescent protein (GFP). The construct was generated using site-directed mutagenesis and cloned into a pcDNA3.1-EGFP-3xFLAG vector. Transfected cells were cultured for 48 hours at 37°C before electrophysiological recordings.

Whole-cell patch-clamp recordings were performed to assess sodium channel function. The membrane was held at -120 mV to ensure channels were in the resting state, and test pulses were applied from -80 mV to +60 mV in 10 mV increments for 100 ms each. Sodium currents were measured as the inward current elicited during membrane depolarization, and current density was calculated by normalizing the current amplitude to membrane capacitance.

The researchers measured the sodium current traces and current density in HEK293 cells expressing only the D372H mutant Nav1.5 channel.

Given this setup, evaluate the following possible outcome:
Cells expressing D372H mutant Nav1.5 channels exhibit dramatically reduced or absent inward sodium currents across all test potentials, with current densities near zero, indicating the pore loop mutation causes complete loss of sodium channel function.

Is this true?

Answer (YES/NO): YES